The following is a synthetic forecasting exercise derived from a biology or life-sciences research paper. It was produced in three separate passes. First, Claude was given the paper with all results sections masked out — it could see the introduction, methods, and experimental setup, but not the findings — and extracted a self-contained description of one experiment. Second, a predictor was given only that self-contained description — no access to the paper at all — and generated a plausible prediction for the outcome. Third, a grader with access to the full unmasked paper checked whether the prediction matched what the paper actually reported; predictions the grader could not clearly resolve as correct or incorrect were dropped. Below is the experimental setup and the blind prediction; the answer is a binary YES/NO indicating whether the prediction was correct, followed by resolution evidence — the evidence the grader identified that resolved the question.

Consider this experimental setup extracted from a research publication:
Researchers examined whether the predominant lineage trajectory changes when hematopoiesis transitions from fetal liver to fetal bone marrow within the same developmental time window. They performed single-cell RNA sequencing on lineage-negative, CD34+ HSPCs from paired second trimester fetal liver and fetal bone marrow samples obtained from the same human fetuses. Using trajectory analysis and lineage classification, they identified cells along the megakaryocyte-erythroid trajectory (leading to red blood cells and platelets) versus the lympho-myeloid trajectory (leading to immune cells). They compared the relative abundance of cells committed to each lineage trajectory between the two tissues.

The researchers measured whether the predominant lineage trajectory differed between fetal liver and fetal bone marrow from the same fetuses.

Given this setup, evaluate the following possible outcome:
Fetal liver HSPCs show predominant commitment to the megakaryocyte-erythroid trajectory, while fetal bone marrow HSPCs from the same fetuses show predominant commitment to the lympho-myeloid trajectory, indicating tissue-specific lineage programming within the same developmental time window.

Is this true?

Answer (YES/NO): YES